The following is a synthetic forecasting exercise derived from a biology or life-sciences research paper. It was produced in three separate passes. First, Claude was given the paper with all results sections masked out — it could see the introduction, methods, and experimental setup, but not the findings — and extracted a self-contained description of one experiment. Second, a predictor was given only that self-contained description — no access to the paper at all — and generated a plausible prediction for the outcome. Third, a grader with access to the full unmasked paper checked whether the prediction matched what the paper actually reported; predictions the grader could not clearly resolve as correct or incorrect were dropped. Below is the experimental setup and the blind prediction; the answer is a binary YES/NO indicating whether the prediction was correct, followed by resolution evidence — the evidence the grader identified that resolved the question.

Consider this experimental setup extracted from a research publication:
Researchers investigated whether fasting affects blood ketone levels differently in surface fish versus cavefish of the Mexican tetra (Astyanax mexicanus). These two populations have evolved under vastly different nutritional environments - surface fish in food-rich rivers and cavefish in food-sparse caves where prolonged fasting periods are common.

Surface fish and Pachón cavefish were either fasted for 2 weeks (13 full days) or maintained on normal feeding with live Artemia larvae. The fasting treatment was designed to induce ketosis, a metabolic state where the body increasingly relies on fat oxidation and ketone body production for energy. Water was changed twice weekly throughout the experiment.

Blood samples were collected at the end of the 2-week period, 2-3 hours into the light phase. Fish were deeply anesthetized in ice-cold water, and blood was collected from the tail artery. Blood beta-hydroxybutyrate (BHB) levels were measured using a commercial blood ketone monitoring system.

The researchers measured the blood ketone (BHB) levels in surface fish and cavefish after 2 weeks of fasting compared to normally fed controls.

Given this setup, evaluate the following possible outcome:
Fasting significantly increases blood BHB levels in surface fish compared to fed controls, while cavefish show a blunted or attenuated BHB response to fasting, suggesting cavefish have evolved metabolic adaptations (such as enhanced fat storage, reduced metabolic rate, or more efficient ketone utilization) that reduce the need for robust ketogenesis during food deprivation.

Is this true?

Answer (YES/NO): NO